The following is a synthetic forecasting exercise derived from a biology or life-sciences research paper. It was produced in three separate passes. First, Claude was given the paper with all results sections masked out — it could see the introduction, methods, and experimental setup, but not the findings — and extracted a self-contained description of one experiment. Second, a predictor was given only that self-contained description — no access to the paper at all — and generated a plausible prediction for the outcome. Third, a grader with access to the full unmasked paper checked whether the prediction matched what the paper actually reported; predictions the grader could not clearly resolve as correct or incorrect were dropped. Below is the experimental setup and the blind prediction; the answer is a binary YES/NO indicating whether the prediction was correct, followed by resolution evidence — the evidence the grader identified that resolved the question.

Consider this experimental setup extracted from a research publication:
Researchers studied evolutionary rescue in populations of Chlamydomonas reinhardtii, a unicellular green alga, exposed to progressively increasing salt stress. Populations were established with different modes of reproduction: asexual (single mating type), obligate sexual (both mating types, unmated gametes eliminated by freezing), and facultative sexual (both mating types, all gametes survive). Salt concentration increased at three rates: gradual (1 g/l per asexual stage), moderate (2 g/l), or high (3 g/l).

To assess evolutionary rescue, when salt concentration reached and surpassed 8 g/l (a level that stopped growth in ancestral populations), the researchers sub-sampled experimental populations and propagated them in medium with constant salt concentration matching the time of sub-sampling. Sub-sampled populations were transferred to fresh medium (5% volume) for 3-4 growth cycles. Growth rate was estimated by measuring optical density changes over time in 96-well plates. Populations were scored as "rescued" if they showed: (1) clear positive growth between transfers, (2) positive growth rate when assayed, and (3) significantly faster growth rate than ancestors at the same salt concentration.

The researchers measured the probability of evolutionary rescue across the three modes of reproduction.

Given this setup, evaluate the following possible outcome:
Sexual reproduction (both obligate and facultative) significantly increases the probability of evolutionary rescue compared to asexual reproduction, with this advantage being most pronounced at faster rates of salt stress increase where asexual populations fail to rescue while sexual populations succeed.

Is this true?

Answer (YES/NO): NO